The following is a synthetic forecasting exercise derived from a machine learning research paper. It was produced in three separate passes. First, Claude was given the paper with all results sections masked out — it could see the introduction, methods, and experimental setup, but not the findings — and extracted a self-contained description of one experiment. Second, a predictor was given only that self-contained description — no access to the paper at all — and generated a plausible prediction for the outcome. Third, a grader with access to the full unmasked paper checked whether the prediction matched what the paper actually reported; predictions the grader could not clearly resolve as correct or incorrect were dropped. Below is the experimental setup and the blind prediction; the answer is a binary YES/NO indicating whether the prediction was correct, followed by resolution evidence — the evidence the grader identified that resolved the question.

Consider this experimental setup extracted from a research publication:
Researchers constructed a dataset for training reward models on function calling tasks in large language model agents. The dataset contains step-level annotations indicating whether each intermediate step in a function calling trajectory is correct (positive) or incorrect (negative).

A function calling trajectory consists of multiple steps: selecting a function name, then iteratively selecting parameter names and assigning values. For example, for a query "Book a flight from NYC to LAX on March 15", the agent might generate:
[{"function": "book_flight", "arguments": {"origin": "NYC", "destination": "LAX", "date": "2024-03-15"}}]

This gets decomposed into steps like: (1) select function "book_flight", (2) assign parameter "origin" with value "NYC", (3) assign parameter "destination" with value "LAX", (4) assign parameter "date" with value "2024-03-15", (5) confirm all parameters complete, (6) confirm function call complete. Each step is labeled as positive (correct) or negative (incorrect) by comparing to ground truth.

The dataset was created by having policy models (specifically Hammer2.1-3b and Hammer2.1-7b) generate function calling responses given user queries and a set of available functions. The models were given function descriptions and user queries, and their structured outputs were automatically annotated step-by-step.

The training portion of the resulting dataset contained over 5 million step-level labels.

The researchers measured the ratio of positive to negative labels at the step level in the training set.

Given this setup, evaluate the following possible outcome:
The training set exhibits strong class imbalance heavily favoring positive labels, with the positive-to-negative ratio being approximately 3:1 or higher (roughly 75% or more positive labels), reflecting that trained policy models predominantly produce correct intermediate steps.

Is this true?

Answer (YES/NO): YES